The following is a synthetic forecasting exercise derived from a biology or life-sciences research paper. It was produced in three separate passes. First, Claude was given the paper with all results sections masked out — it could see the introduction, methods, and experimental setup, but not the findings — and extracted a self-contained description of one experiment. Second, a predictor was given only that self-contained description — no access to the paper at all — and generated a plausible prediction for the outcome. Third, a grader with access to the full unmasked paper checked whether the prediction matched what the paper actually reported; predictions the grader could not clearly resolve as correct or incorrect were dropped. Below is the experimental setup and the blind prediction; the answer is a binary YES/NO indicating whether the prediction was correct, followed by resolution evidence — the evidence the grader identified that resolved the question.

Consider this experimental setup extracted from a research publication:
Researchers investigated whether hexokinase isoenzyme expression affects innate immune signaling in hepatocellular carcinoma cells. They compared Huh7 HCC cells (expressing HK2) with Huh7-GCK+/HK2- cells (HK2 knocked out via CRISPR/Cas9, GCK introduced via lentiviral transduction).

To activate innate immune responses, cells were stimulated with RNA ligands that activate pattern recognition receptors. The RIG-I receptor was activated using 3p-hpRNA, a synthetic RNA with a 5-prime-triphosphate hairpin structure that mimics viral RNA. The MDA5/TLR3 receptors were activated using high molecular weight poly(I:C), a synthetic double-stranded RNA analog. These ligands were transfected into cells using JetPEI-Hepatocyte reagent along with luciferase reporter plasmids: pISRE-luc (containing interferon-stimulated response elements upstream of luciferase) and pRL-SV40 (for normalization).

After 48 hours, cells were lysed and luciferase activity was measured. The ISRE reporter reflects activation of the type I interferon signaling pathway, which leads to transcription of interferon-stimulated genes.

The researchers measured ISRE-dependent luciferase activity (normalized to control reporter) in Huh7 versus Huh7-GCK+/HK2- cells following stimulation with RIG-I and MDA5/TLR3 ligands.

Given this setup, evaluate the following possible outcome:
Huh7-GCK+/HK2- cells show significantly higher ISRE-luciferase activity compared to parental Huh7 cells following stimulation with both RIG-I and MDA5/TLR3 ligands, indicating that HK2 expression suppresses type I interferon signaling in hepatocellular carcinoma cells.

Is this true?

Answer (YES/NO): YES